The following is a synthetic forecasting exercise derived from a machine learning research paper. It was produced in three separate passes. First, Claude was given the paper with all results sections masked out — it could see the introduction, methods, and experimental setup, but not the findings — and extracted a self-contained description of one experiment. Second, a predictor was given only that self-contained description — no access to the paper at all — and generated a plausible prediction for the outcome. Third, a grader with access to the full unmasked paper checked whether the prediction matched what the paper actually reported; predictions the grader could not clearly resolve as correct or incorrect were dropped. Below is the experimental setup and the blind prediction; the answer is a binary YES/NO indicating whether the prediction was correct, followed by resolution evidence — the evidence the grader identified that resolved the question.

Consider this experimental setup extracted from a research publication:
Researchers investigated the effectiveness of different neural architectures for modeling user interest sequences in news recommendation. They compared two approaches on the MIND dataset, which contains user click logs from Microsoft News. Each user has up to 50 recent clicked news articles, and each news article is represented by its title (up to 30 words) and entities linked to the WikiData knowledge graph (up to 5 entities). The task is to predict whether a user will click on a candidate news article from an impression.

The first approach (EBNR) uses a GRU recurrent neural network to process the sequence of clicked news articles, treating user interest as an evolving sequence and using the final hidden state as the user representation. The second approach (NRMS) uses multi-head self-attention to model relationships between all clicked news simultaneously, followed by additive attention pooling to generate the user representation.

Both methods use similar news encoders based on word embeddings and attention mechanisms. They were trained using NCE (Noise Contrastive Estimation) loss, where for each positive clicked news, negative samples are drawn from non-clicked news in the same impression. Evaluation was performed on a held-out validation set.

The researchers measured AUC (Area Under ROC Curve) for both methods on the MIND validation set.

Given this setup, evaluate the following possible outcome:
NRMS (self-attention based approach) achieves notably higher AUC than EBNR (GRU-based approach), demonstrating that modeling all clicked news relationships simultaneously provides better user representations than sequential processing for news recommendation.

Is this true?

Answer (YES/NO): YES